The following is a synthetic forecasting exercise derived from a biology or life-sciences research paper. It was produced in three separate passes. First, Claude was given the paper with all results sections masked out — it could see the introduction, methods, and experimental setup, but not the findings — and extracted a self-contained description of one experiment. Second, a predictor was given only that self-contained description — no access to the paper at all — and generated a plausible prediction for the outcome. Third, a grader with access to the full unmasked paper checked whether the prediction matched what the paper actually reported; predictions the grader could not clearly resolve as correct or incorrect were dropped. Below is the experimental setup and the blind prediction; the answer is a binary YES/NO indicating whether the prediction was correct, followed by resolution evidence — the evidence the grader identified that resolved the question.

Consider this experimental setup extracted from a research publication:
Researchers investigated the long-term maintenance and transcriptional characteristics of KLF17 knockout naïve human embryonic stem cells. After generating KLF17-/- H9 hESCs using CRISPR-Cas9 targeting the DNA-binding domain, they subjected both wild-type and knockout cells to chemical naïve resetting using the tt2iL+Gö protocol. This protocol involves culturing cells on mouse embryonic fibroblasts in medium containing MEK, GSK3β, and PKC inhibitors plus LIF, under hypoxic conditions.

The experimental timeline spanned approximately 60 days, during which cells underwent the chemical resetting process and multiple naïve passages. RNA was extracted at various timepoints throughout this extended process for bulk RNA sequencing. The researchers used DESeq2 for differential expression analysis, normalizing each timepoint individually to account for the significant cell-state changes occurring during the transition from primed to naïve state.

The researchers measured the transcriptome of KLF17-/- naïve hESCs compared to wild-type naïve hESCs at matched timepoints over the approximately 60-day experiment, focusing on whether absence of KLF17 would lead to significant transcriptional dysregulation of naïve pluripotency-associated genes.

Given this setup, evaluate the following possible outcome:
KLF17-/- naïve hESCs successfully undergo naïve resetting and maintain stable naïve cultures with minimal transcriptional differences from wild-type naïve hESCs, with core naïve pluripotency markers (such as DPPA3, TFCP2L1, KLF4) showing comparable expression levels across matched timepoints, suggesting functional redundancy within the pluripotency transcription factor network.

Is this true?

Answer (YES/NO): YES